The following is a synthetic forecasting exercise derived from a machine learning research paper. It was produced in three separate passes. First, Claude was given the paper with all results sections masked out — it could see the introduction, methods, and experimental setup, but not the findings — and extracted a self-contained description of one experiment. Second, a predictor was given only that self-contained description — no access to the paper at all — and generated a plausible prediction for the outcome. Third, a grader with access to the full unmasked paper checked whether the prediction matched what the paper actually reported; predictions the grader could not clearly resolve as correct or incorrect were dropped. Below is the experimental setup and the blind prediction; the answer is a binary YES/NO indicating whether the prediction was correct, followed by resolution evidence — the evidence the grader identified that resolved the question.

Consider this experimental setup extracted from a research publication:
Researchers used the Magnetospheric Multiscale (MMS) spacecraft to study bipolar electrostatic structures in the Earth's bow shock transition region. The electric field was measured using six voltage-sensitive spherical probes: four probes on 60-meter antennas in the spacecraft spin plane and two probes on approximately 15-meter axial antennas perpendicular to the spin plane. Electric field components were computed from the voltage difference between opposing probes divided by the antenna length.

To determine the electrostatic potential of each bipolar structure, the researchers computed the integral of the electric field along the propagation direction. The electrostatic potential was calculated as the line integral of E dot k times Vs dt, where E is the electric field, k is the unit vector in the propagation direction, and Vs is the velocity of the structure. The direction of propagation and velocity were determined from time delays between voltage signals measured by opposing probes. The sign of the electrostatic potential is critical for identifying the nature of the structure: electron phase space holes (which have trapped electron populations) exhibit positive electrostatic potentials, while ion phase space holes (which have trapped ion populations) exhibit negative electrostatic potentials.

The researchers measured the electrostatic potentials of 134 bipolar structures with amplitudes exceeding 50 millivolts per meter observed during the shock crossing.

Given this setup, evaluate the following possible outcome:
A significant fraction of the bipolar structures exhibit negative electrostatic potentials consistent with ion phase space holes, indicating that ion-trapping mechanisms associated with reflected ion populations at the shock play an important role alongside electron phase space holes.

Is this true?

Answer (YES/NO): NO